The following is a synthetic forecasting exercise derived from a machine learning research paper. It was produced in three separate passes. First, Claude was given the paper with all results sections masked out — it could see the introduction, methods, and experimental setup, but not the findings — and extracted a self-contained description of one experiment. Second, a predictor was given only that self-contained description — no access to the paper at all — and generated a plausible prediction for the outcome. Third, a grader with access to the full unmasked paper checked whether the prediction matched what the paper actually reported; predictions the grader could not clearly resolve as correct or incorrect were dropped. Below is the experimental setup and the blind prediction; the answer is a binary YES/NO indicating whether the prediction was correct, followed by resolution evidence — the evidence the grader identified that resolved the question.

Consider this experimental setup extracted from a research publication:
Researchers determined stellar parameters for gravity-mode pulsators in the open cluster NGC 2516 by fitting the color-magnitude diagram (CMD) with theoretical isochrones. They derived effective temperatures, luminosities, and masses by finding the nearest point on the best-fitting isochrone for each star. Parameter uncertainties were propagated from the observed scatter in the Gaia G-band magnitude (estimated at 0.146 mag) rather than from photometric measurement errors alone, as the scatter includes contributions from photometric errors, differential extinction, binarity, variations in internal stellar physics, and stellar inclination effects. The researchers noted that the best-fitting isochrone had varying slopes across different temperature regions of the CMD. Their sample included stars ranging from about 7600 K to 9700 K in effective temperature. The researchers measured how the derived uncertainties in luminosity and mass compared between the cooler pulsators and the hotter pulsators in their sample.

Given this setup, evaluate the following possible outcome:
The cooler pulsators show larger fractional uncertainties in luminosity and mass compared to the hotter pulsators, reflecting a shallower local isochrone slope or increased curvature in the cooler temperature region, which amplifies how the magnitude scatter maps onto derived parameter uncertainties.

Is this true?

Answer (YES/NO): NO